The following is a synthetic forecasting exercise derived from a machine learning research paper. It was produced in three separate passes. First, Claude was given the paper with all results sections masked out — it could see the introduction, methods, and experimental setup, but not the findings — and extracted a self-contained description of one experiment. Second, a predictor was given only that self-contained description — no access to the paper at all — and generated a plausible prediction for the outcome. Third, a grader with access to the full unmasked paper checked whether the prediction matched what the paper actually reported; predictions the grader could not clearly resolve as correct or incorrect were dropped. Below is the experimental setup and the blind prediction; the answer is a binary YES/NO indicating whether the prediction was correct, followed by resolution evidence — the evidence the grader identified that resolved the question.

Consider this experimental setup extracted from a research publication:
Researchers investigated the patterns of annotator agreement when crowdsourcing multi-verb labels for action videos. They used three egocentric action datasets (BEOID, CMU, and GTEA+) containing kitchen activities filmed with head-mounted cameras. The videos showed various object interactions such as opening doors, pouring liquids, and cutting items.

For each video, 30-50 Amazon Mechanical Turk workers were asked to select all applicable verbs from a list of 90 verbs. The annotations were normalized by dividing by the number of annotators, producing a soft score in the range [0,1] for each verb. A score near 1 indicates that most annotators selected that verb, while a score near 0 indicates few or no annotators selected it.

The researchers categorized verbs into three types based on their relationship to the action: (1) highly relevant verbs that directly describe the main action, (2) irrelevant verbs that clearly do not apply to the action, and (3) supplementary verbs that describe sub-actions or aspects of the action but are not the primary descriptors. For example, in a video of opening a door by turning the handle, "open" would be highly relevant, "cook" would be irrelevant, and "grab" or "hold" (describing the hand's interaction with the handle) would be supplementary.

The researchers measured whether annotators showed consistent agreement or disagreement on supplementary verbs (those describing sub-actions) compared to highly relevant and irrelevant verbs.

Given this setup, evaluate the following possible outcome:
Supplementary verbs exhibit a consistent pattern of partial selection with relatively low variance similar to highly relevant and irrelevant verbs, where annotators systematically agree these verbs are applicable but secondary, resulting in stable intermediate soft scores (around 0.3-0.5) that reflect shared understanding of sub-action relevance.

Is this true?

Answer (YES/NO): NO